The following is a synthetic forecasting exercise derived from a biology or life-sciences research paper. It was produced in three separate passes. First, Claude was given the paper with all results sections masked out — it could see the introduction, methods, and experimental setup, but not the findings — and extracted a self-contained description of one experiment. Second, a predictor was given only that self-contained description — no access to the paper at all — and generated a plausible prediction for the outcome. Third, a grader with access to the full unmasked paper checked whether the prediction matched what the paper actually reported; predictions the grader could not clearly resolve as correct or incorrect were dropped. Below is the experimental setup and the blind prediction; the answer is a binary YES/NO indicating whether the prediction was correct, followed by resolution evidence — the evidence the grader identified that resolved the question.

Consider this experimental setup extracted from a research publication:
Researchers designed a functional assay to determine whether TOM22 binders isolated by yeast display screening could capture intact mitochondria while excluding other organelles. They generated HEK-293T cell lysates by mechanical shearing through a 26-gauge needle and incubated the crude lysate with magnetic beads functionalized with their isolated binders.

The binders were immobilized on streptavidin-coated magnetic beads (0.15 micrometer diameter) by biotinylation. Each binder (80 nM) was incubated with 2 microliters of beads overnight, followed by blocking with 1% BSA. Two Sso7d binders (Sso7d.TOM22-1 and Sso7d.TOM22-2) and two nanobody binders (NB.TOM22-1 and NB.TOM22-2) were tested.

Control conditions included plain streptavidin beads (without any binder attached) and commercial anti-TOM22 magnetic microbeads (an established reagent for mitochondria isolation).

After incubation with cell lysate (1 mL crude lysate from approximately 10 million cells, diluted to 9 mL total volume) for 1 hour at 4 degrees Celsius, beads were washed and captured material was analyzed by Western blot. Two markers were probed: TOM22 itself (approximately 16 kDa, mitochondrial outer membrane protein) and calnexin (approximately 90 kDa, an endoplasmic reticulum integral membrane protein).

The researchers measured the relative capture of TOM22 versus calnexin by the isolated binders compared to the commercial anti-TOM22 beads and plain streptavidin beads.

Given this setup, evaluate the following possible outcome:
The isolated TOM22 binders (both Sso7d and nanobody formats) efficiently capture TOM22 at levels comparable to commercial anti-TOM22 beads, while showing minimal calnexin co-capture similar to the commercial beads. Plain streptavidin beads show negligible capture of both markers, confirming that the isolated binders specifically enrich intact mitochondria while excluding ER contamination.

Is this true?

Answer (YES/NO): NO